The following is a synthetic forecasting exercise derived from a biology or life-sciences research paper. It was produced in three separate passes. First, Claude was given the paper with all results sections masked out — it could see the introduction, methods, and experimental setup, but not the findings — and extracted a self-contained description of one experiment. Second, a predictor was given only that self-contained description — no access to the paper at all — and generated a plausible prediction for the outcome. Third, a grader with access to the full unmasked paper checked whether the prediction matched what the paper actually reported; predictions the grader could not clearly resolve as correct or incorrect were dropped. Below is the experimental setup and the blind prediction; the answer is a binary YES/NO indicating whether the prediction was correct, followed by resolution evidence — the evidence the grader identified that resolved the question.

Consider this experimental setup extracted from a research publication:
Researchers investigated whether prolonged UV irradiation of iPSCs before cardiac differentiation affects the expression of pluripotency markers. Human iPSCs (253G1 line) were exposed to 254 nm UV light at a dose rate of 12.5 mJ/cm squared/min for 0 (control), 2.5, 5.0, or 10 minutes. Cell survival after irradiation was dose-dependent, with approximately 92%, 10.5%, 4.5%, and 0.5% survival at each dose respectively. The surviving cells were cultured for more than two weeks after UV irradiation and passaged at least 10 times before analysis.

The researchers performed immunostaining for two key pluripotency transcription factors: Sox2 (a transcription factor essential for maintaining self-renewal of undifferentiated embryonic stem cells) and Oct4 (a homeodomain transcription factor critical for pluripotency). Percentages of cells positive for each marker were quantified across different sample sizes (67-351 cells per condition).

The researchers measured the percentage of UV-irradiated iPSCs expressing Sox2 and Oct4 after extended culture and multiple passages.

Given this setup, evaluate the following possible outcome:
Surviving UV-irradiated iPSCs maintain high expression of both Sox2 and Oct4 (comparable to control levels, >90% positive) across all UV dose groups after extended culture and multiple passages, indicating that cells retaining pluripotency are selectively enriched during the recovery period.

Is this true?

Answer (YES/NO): YES